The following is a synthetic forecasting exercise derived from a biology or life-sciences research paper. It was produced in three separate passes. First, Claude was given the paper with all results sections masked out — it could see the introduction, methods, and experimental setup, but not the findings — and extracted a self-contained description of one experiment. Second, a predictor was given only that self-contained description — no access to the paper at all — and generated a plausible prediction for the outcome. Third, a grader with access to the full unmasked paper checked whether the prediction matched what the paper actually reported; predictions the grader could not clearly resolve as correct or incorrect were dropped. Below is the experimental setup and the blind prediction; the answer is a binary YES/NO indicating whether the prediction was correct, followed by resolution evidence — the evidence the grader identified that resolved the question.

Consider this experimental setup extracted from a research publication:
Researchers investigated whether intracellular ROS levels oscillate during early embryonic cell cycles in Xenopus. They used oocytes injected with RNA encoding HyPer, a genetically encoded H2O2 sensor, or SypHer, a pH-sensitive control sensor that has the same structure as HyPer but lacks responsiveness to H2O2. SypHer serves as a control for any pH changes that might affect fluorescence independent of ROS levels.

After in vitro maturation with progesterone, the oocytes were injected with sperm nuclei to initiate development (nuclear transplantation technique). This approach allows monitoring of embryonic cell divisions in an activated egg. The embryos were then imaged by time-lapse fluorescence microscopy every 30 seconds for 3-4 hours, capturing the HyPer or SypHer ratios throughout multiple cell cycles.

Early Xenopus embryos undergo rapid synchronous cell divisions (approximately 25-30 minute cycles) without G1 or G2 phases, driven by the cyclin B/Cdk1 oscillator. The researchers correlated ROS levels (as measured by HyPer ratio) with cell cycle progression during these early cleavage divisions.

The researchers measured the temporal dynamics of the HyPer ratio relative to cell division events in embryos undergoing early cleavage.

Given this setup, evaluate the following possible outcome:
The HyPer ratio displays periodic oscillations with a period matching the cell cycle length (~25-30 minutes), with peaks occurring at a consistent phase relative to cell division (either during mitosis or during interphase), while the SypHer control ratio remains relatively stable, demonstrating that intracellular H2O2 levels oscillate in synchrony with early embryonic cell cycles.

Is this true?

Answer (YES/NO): YES